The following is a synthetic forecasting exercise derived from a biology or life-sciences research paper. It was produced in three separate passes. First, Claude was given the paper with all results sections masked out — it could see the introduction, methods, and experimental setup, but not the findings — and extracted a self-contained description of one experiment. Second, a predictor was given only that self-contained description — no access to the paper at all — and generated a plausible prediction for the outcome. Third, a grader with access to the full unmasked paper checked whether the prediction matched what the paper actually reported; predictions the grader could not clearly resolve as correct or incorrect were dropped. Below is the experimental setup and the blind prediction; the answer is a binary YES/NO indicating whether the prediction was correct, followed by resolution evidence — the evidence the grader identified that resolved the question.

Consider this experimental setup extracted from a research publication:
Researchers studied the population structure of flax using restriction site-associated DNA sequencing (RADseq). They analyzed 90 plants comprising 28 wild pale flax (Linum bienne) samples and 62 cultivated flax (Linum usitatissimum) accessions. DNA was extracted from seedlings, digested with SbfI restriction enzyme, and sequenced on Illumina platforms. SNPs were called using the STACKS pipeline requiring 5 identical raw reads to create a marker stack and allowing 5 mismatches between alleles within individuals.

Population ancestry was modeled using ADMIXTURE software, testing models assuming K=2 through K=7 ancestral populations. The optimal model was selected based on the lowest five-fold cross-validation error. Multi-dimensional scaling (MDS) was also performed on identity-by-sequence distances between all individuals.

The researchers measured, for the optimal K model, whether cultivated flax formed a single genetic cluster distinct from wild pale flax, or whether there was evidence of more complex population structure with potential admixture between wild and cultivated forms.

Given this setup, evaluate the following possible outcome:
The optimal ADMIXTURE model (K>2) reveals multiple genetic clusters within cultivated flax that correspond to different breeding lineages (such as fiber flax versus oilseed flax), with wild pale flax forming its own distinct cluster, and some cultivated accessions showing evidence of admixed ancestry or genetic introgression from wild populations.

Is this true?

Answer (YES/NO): NO